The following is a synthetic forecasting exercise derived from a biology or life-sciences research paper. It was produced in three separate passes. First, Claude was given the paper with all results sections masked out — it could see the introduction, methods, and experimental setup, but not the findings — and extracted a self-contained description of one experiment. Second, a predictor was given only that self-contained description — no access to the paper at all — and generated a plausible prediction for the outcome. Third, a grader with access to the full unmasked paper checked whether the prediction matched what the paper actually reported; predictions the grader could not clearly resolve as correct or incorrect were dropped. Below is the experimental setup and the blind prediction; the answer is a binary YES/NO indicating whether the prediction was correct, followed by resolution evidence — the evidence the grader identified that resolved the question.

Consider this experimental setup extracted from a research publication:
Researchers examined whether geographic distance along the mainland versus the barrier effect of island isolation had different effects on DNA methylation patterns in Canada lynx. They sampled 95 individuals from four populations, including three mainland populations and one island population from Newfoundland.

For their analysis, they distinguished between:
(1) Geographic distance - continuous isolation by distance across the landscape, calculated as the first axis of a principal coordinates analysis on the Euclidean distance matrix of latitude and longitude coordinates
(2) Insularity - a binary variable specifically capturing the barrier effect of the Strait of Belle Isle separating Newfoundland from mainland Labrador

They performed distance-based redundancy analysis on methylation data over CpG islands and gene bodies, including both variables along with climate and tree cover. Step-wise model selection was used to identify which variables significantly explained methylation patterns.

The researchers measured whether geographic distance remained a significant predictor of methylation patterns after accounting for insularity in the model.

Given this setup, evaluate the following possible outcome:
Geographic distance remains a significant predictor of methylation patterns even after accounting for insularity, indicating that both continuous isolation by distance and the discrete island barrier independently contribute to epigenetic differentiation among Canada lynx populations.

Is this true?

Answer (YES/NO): YES